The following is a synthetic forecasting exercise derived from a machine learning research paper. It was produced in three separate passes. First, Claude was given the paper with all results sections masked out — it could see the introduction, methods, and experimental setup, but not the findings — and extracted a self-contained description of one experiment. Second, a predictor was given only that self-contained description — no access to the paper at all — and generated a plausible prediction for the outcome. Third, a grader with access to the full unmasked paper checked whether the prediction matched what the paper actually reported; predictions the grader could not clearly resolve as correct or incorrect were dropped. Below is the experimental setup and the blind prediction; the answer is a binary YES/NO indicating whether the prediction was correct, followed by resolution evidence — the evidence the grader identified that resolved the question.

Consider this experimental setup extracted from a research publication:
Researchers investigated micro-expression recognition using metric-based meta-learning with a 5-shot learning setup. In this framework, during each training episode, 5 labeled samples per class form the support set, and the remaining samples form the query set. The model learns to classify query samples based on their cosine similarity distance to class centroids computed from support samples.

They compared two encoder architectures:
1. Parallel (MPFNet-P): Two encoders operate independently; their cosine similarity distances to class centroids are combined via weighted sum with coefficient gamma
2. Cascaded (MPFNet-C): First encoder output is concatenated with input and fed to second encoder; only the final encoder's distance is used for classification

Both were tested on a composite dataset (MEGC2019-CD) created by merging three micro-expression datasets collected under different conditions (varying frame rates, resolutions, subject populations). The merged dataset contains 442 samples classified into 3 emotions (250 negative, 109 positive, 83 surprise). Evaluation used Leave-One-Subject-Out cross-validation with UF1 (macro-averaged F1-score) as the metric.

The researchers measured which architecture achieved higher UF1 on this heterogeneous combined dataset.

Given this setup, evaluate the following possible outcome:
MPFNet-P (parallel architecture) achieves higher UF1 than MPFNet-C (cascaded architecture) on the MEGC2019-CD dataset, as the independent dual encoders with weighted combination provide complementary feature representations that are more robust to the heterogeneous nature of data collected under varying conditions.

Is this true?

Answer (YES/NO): NO